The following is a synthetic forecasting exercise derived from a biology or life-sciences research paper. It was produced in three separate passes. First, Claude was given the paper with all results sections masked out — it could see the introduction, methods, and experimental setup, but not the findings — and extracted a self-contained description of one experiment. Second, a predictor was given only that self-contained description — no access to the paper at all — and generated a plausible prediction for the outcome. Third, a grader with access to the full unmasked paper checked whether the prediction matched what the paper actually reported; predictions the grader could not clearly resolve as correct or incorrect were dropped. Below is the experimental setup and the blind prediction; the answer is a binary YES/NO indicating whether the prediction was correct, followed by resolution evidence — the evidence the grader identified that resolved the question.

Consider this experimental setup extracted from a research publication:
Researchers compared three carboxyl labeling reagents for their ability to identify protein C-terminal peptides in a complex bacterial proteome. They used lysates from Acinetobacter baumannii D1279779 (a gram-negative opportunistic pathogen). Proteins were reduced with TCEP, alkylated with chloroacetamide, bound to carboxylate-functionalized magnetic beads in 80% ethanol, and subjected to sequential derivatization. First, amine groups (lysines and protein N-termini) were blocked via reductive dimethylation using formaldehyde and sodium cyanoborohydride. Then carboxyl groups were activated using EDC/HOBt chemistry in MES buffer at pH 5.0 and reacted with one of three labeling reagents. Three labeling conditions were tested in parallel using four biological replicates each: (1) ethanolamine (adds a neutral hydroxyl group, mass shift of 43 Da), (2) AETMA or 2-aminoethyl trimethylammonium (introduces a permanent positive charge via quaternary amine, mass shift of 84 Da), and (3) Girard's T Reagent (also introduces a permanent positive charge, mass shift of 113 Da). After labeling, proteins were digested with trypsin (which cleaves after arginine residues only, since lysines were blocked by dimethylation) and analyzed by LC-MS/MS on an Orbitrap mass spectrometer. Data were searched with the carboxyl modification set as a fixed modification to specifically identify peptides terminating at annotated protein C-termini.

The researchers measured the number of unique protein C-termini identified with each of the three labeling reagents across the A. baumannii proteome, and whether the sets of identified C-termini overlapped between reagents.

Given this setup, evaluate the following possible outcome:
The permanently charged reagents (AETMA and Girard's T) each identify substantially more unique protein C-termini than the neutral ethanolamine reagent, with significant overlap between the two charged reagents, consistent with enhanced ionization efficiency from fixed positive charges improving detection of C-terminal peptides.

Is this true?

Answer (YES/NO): NO